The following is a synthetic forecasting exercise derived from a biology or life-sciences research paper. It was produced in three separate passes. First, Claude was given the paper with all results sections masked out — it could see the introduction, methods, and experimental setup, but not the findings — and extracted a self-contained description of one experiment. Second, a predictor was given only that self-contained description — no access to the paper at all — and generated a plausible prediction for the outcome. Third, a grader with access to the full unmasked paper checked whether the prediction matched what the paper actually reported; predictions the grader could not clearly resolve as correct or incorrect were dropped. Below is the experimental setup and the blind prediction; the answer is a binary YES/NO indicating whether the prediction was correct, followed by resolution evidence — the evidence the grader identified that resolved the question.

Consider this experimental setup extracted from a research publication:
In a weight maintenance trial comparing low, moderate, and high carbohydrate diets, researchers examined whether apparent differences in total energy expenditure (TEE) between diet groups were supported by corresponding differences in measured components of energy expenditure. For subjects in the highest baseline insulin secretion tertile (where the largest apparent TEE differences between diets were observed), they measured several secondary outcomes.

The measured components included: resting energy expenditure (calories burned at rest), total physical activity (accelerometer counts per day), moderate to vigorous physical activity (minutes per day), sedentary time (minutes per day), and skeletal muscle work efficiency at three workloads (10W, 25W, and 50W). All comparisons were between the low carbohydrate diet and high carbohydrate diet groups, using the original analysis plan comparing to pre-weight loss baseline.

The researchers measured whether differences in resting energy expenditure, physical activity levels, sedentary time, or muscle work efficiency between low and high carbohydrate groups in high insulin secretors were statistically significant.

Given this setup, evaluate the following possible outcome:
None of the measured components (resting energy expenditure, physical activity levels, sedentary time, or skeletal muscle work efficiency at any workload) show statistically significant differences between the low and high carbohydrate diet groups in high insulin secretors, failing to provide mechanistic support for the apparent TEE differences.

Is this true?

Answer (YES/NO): YES